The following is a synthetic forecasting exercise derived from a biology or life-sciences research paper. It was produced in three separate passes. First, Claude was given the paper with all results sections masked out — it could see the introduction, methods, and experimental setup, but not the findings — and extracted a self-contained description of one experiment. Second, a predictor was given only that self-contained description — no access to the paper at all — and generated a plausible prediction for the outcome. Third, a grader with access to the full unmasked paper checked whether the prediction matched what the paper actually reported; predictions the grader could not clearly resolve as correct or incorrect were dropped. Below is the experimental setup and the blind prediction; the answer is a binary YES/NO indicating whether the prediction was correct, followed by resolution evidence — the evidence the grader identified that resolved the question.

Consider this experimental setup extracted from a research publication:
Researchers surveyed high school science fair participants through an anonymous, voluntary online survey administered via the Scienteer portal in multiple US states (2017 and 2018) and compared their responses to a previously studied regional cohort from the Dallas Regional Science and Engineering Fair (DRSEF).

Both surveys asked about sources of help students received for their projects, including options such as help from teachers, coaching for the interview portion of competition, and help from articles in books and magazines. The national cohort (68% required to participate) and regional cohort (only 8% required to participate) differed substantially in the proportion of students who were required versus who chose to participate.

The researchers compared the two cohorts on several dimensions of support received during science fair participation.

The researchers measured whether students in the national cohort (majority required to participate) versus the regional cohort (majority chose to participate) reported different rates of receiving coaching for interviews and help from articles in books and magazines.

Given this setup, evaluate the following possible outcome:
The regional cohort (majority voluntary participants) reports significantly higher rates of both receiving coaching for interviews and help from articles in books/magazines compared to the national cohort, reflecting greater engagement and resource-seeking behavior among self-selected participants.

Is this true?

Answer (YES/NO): YES